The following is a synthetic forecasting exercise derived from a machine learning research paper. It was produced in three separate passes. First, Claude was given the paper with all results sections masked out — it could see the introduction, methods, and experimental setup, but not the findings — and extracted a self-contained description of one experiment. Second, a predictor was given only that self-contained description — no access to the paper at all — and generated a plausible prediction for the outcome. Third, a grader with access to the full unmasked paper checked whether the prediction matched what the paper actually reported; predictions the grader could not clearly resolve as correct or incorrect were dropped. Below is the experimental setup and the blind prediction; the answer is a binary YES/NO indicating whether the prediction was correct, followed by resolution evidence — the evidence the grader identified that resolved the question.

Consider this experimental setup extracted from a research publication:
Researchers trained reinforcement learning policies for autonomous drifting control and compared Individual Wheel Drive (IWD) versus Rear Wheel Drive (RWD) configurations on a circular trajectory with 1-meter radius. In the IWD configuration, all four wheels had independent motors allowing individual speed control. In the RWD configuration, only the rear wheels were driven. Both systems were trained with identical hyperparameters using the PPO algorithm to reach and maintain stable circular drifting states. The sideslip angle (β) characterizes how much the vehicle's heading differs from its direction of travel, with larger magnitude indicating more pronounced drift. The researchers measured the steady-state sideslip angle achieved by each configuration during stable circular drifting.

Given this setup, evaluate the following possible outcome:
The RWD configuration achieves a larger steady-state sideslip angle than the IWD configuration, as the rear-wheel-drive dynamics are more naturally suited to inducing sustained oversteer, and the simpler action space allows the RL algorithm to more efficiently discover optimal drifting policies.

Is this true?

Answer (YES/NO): NO